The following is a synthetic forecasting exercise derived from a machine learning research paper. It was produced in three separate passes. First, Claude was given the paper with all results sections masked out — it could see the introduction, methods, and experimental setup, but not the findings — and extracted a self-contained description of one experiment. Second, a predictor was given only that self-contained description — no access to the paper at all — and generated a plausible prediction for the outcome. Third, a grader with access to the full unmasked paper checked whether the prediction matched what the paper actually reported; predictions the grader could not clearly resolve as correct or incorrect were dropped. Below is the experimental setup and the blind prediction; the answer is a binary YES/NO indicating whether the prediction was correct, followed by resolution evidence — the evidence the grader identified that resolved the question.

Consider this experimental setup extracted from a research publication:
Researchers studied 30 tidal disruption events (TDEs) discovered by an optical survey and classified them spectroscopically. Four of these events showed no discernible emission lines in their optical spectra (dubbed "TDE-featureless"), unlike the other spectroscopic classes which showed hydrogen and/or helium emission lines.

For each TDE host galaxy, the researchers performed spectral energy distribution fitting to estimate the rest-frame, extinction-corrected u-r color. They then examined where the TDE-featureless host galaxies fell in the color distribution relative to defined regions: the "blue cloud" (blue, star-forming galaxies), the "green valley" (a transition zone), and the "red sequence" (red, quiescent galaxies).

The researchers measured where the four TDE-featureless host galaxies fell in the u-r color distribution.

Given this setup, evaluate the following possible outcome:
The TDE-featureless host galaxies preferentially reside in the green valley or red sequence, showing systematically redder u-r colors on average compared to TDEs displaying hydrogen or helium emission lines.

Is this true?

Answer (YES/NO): YES